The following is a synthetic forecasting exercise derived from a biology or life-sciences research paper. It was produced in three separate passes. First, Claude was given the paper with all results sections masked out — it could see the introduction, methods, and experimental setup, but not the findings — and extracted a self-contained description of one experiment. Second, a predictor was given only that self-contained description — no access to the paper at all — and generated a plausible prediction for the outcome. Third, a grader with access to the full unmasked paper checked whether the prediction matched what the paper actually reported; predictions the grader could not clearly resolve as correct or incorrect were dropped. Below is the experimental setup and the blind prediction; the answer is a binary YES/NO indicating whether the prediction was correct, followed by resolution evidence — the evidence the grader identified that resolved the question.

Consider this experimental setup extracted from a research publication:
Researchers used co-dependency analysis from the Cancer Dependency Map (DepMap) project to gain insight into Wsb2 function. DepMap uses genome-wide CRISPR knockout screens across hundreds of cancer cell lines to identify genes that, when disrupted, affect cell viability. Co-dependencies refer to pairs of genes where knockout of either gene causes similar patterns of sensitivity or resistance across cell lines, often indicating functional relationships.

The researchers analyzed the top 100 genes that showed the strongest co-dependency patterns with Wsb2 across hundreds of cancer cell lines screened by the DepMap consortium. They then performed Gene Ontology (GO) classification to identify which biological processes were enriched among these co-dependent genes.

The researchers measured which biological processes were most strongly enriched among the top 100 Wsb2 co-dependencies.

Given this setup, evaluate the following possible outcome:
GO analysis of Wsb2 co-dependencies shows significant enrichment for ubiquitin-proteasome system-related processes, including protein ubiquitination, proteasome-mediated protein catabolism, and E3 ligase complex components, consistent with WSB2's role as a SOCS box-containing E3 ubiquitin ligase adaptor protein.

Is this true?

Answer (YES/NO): NO